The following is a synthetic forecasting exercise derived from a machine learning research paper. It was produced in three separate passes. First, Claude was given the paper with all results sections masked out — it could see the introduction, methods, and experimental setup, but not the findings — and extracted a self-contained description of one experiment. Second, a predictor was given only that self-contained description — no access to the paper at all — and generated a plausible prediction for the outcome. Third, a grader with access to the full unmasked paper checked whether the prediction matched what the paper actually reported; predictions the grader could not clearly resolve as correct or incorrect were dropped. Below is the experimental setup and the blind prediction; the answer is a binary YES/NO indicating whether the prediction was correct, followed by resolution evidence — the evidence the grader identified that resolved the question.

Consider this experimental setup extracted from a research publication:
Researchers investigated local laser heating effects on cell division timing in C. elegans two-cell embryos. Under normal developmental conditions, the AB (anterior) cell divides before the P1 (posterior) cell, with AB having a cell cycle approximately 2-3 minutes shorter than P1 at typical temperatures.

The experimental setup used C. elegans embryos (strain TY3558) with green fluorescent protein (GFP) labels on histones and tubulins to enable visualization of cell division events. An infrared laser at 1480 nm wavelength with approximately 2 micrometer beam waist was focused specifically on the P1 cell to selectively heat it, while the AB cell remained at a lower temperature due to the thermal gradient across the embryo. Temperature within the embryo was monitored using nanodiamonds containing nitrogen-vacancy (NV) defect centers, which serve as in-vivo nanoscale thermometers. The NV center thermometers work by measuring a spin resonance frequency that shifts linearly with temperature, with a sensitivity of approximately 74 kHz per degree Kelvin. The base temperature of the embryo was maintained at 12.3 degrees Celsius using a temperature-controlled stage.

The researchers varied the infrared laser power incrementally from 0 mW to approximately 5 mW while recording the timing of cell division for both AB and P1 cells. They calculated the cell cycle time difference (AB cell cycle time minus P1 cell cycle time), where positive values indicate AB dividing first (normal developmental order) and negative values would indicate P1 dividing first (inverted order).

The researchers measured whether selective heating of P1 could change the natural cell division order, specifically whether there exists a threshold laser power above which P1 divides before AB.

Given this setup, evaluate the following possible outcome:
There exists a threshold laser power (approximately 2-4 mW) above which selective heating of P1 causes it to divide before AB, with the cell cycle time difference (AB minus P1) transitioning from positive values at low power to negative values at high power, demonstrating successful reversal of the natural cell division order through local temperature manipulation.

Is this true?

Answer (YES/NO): YES